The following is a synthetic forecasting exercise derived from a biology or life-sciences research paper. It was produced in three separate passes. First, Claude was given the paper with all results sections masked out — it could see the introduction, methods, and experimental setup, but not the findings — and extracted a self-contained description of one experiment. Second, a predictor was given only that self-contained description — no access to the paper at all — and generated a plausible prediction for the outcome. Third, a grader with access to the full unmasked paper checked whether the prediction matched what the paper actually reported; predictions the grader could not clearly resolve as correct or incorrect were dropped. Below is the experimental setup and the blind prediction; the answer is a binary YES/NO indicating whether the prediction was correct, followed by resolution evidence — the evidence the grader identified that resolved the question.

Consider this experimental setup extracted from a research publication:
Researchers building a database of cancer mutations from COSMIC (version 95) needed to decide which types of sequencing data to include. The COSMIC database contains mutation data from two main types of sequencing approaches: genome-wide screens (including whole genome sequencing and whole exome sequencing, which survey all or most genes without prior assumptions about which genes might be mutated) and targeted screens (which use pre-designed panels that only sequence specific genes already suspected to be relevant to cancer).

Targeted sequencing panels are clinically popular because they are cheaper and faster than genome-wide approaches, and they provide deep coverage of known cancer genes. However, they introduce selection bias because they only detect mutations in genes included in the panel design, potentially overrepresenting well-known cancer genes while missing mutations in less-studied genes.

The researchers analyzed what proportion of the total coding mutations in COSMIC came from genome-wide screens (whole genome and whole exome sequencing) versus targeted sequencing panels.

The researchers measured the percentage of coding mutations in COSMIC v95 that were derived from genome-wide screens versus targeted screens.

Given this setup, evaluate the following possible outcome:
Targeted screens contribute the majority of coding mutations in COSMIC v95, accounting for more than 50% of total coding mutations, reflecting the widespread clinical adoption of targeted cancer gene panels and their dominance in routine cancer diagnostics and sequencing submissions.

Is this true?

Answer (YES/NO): NO